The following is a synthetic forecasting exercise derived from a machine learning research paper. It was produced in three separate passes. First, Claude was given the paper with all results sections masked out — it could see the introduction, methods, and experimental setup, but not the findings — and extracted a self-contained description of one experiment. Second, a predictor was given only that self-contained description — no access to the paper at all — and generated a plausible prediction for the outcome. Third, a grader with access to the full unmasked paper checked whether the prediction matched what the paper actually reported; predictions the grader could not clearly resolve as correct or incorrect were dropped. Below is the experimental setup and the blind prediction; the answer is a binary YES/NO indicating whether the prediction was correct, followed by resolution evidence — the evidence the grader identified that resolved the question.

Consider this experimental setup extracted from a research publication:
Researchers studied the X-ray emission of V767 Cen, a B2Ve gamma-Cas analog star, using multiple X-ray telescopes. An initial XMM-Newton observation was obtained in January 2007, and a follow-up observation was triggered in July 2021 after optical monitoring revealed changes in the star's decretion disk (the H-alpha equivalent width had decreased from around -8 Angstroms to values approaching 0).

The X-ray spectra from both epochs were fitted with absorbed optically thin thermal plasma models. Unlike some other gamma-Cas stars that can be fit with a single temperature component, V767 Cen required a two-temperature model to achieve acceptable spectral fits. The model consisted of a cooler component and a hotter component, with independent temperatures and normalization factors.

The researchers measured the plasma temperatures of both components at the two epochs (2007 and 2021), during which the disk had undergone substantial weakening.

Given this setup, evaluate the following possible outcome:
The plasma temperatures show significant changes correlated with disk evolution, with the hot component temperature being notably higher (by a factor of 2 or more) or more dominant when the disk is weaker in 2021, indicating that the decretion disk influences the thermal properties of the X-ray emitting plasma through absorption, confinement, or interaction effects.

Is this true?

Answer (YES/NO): NO